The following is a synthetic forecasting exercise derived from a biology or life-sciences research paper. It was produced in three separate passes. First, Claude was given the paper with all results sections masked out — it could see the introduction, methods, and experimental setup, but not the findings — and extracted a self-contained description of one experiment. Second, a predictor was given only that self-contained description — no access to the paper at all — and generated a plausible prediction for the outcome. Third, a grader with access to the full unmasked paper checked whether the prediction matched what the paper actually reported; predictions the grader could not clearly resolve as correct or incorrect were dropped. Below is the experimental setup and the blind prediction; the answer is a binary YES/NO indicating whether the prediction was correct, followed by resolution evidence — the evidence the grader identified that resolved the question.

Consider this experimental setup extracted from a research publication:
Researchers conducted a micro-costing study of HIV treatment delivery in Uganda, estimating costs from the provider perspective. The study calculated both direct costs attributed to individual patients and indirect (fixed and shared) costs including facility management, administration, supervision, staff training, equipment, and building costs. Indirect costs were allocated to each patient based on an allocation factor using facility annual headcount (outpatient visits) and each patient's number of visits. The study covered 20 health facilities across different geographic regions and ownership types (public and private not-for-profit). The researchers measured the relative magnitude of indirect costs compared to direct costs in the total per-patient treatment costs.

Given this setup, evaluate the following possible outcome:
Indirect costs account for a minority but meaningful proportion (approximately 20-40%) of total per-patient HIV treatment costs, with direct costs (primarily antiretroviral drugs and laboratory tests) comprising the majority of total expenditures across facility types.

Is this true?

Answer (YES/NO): NO